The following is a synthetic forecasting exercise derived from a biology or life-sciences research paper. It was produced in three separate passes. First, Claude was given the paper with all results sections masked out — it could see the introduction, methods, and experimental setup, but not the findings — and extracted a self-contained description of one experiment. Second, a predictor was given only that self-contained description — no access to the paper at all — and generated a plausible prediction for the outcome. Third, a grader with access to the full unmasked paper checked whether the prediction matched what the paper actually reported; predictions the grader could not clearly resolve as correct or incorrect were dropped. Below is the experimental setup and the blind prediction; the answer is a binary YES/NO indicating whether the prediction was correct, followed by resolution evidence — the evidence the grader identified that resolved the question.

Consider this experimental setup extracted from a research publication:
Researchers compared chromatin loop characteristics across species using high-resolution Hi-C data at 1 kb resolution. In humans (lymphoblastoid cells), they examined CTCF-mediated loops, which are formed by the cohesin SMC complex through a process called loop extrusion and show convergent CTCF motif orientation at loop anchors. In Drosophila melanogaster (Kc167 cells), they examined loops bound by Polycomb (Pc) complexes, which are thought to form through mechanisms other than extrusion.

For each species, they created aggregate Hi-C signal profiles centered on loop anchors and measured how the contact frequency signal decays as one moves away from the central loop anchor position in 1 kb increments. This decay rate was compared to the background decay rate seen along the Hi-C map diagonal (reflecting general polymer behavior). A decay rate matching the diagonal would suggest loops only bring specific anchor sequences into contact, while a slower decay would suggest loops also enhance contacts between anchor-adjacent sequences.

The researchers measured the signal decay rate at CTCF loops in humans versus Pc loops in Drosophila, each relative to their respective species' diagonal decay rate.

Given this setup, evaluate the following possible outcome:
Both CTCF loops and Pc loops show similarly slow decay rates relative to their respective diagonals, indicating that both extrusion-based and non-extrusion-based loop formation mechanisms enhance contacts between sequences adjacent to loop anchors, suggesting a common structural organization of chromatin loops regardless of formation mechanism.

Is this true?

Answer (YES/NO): NO